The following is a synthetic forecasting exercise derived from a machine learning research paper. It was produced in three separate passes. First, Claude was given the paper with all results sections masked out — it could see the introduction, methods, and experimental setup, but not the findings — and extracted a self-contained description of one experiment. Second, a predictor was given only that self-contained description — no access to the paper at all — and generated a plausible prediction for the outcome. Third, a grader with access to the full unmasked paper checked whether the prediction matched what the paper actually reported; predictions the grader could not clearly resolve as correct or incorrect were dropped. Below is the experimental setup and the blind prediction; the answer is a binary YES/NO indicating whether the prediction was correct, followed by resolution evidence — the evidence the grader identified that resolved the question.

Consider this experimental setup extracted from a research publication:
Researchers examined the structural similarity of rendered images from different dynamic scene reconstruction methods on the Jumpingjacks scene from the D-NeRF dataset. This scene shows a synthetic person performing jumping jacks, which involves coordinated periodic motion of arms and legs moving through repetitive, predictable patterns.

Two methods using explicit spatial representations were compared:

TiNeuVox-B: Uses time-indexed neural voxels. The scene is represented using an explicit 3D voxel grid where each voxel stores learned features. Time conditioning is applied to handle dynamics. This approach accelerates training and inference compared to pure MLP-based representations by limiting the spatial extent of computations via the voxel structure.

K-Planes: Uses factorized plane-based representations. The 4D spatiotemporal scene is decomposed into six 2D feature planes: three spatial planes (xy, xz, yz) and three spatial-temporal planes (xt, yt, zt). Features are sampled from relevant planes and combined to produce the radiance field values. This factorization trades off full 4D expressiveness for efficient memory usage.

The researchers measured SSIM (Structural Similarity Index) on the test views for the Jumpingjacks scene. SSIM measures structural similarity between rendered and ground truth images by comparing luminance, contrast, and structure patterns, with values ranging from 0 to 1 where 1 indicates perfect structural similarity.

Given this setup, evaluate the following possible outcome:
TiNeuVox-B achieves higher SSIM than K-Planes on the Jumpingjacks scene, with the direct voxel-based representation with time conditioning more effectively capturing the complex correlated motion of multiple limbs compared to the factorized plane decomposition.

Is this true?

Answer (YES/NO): YES